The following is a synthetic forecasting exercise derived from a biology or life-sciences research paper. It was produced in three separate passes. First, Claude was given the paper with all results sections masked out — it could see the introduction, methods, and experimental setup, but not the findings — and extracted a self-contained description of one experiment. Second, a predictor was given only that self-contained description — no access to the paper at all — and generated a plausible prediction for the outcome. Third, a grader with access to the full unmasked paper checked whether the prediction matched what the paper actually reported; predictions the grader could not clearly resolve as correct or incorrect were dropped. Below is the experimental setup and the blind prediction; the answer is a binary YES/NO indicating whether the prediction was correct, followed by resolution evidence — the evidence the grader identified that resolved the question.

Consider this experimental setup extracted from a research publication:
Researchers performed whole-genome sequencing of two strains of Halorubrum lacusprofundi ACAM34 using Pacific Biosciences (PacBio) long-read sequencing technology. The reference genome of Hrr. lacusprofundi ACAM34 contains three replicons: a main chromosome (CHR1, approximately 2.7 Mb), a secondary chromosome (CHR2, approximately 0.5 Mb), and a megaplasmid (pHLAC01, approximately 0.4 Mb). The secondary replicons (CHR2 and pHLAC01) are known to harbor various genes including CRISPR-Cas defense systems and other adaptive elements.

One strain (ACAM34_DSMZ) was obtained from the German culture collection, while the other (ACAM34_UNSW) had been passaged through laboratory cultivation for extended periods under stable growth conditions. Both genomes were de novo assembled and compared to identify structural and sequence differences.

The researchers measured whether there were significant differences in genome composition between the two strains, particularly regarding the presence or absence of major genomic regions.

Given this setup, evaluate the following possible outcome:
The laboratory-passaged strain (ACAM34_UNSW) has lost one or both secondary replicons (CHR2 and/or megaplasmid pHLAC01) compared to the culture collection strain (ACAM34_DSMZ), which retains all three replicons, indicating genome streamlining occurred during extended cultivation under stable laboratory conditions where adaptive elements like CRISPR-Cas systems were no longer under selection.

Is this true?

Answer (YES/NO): YES